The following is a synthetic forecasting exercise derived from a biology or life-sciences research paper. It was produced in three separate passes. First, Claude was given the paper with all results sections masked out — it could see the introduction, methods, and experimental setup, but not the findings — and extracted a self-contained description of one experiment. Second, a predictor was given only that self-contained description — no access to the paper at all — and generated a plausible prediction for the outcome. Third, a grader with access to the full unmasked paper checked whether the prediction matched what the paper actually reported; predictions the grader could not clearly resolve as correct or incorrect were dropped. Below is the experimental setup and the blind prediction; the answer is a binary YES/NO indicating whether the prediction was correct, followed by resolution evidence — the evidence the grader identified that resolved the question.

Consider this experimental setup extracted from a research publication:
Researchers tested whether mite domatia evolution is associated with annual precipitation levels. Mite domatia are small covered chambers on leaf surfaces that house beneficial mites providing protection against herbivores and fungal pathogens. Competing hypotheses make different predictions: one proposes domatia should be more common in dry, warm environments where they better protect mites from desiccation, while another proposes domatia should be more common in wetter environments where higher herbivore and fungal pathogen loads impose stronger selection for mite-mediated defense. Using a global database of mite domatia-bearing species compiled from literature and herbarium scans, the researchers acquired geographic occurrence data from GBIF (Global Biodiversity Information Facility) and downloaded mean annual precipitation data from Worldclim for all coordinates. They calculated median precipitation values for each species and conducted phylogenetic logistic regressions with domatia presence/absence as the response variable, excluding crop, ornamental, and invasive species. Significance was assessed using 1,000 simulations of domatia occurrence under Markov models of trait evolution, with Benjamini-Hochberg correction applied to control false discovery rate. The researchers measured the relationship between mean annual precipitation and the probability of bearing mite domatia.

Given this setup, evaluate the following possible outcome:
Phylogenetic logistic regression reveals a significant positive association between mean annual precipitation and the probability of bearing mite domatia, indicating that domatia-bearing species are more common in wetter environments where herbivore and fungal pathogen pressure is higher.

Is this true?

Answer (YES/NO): NO